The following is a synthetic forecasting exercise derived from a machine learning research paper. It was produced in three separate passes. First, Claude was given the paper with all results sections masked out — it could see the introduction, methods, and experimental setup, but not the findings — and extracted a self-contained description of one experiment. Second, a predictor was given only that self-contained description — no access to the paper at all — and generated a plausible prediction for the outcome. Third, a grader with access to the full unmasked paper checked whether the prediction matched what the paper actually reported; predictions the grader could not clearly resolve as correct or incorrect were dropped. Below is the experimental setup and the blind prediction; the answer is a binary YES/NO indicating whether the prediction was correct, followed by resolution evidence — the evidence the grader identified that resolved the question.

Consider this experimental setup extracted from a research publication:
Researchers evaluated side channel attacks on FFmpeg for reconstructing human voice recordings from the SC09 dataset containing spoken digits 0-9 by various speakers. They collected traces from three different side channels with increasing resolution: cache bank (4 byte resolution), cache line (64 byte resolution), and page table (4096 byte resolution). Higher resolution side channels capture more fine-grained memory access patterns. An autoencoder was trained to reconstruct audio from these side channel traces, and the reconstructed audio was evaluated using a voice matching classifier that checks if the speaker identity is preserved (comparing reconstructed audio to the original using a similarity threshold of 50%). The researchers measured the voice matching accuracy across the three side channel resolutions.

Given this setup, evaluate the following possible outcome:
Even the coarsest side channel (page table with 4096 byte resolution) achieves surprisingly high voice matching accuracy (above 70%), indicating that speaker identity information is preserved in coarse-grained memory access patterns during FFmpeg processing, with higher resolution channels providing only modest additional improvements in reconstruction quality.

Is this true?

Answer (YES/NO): NO